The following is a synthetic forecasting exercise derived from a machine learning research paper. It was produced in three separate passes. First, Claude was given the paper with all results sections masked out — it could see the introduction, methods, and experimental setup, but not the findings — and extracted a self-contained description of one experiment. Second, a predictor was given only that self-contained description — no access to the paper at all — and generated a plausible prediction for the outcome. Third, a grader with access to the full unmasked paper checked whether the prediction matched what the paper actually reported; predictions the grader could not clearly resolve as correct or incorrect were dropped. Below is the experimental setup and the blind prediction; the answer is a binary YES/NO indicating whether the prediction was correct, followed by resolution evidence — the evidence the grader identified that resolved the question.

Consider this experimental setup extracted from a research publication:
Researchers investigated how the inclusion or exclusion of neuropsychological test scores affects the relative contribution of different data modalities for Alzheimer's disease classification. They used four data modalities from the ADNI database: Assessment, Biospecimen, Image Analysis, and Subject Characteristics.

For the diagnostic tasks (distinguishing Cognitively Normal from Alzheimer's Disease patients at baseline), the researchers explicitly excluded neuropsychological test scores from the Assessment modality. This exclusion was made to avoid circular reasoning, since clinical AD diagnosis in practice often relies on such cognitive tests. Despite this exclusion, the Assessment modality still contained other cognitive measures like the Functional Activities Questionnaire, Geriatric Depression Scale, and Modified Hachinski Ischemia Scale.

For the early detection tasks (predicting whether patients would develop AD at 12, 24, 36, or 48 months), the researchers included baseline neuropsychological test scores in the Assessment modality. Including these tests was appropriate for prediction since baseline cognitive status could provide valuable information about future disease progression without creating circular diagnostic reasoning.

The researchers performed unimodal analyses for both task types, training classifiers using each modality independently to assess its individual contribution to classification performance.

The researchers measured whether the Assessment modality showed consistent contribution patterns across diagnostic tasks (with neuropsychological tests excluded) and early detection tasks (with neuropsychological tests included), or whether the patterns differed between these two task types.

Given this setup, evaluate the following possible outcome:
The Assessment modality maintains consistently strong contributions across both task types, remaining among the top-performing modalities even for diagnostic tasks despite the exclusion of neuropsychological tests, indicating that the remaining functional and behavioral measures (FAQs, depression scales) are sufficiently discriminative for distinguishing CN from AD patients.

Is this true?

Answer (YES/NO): YES